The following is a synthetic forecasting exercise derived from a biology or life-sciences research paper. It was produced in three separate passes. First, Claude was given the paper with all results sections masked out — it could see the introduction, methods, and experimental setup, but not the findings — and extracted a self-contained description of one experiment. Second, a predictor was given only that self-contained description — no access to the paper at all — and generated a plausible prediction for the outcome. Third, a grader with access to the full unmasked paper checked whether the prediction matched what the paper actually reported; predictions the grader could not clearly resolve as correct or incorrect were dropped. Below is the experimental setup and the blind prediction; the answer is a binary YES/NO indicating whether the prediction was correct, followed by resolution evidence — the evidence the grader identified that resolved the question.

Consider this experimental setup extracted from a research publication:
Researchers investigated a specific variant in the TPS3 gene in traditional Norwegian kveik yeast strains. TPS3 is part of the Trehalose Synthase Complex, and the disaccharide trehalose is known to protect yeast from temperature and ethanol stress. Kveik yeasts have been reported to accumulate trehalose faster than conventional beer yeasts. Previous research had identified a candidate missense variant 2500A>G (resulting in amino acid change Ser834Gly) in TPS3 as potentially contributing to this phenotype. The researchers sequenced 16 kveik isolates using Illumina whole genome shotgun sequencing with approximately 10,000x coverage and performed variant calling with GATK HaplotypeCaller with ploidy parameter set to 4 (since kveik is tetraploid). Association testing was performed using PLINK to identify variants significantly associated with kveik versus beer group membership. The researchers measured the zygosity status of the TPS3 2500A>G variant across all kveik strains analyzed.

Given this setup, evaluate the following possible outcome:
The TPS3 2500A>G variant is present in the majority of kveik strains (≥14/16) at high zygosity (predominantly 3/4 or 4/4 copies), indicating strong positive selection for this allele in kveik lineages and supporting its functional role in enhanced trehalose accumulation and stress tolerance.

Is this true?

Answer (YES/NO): YES